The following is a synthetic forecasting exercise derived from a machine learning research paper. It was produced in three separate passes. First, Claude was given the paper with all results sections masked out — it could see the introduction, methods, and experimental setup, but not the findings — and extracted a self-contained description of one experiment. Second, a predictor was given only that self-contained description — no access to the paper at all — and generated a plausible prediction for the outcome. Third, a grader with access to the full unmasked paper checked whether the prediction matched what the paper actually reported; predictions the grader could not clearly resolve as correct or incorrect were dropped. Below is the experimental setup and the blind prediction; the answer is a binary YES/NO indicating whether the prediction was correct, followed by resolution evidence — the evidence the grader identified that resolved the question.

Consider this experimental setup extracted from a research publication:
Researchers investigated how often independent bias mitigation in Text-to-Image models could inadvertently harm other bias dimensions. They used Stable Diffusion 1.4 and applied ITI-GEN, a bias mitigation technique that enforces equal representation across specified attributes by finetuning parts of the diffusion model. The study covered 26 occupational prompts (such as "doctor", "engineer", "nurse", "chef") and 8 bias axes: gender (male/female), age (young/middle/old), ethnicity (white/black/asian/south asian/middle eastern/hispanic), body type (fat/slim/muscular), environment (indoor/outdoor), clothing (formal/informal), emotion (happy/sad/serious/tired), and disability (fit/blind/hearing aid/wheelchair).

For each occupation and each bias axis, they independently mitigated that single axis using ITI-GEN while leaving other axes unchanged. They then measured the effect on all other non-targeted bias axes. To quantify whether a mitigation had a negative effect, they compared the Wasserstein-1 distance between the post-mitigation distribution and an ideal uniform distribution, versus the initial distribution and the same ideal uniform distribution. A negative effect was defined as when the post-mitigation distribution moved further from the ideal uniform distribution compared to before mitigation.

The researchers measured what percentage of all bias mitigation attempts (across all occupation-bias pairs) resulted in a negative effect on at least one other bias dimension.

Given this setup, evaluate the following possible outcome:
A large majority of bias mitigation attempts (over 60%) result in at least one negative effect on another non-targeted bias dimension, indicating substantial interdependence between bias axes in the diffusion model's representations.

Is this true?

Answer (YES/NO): NO